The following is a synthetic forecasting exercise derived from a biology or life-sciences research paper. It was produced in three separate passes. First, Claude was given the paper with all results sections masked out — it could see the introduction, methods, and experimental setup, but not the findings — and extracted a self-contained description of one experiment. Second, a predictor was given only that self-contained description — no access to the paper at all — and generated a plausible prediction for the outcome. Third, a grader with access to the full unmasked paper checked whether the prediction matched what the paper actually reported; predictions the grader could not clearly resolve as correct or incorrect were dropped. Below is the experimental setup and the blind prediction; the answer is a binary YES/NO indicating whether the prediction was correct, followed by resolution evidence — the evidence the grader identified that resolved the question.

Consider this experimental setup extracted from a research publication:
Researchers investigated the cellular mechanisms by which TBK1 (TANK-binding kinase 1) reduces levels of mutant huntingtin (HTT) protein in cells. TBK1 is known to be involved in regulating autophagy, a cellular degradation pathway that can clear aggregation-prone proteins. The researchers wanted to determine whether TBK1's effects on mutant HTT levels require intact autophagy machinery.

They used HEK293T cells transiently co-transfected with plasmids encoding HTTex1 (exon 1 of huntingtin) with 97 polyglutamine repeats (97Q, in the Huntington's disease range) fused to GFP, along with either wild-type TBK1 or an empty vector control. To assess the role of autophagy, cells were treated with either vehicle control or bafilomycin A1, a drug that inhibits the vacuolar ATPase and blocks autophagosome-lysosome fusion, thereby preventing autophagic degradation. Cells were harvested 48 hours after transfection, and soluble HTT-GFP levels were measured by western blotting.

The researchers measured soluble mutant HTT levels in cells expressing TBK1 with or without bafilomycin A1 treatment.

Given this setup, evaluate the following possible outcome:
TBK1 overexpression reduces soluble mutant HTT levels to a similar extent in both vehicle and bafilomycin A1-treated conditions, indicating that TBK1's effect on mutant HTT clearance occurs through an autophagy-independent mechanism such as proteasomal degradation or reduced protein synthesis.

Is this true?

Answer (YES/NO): NO